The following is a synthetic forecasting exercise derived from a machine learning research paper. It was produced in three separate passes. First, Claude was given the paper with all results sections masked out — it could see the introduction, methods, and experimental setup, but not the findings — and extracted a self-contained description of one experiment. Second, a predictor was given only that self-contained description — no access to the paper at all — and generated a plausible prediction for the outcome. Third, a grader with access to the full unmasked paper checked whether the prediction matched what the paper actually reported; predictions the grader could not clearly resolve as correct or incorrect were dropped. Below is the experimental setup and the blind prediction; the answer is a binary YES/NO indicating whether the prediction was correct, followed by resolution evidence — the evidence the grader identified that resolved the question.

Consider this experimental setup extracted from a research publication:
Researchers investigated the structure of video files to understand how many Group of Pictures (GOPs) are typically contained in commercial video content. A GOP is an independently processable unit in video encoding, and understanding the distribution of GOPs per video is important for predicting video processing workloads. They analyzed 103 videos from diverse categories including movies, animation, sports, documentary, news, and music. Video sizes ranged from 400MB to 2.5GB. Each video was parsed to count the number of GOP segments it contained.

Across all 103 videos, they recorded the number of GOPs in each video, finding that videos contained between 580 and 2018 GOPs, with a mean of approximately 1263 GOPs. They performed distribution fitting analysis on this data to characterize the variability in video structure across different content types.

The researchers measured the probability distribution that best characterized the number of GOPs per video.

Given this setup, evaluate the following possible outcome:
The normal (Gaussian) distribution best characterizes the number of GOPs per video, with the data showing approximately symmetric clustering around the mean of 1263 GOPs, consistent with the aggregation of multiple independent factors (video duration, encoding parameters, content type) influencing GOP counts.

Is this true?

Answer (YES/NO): YES